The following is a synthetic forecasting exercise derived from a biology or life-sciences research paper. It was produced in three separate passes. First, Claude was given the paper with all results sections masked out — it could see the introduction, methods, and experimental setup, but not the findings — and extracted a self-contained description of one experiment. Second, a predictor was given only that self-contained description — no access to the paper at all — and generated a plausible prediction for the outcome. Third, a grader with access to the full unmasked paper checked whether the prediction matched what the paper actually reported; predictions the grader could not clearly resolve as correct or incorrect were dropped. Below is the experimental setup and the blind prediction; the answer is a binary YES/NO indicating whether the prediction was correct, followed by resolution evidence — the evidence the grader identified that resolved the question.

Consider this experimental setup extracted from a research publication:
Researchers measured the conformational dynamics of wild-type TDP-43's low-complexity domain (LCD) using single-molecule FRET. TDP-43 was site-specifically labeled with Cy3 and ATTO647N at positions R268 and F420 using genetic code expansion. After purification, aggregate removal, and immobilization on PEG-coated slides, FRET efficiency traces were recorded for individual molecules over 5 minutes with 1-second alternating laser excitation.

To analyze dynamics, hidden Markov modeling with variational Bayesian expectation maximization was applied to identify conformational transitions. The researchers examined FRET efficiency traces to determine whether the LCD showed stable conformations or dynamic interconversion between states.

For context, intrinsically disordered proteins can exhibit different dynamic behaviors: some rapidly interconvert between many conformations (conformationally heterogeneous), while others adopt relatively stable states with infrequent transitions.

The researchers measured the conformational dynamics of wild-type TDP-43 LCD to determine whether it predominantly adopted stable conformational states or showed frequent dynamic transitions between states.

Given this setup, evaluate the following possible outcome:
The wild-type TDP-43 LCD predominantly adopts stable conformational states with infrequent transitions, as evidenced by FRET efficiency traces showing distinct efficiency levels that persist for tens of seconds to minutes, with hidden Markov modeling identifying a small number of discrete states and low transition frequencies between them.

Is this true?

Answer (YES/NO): NO